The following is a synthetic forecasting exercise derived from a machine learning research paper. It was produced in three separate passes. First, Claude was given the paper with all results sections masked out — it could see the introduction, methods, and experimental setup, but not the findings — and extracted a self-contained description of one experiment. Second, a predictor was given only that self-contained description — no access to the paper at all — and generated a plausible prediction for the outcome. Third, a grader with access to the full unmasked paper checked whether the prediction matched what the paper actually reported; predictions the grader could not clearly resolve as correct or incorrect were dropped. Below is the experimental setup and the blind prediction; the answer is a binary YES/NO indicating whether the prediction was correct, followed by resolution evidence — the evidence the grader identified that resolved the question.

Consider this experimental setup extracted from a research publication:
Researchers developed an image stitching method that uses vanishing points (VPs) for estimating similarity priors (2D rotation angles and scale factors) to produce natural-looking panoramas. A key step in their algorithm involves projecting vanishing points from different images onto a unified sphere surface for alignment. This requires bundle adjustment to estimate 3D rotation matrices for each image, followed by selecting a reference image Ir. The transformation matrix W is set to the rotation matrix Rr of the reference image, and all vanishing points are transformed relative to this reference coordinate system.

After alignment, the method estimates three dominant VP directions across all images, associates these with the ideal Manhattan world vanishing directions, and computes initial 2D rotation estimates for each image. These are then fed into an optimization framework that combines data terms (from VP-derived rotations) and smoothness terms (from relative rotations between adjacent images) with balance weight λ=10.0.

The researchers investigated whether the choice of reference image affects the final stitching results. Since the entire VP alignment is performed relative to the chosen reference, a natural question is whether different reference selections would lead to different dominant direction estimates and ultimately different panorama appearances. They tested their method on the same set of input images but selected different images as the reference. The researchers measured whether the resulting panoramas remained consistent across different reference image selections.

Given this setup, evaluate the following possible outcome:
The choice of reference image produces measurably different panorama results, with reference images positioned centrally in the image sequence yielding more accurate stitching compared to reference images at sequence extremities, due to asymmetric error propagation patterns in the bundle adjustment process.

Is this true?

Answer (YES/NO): NO